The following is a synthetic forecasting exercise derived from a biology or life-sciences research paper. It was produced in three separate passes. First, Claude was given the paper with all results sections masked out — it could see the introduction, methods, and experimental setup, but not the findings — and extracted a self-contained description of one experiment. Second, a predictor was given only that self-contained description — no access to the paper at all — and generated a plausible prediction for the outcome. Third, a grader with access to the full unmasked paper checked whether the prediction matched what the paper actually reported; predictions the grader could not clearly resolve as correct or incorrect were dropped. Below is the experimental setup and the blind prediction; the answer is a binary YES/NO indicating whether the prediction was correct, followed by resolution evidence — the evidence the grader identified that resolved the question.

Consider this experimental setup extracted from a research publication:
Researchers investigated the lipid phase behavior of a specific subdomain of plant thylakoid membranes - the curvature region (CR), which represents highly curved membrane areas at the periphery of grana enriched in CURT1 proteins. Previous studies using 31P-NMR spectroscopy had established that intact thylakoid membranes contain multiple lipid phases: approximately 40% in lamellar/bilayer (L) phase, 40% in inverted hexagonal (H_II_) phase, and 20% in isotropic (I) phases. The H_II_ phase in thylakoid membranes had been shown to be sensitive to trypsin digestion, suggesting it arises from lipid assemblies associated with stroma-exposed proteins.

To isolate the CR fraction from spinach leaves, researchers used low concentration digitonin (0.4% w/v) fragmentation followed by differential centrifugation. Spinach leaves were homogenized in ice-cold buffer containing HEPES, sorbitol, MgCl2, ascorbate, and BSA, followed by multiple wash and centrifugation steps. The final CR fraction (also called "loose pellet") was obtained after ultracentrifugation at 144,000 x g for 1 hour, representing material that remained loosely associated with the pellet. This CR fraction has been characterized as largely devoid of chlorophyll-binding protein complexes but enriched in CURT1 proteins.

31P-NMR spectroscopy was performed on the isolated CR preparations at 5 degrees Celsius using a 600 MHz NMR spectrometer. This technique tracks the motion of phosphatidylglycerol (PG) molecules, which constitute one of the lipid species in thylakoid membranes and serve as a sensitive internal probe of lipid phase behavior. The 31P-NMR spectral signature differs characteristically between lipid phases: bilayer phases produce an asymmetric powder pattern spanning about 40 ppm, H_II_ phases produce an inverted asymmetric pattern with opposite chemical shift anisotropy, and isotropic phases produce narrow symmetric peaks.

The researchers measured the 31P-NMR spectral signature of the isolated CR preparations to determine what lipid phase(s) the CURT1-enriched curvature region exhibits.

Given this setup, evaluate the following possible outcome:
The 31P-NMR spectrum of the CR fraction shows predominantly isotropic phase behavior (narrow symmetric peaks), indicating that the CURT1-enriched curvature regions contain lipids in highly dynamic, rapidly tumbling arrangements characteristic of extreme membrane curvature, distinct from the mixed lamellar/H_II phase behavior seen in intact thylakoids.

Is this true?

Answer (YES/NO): YES